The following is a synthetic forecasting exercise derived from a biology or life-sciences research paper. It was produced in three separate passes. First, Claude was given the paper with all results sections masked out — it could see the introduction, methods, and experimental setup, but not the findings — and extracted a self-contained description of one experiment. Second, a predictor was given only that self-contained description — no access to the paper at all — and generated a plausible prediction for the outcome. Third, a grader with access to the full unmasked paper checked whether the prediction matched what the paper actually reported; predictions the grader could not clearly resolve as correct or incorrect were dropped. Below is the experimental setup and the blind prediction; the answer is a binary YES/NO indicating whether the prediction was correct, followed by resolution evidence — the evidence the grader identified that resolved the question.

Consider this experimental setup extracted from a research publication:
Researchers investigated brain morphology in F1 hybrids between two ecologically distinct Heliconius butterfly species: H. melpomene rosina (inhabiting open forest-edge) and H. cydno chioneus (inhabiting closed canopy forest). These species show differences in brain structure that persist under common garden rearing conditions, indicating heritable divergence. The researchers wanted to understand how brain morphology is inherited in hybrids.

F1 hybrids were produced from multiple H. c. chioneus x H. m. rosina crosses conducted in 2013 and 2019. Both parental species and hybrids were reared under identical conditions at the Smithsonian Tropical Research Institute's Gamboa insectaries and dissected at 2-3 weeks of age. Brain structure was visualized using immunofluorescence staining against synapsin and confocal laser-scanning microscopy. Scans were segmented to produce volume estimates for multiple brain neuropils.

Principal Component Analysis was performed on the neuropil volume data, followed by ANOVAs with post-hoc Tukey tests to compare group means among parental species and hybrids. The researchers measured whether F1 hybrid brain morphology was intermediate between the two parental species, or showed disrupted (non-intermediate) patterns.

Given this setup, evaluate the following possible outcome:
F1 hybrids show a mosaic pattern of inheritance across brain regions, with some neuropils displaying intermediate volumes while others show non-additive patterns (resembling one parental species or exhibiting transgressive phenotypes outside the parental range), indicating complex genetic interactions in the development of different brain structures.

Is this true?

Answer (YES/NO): YES